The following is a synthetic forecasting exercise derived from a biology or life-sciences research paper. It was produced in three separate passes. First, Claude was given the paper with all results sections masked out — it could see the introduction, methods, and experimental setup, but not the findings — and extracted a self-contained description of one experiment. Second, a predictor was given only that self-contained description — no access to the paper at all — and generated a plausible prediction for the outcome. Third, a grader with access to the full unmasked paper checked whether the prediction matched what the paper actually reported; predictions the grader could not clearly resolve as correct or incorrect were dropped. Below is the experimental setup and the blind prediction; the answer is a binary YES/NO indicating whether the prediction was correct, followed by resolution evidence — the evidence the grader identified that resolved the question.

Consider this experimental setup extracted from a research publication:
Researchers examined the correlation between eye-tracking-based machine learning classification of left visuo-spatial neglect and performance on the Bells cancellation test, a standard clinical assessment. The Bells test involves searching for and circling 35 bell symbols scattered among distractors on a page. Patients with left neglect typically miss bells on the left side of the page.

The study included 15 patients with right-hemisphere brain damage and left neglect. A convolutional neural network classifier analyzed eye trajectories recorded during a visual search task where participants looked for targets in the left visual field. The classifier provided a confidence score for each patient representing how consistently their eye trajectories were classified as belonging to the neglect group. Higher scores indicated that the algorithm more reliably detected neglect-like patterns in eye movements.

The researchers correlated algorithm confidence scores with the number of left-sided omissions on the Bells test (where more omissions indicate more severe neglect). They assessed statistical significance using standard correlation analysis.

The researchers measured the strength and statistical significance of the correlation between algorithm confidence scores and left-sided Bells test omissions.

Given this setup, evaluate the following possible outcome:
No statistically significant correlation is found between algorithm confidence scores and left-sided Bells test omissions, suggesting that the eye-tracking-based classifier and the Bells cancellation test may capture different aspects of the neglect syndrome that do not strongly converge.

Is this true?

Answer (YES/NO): NO